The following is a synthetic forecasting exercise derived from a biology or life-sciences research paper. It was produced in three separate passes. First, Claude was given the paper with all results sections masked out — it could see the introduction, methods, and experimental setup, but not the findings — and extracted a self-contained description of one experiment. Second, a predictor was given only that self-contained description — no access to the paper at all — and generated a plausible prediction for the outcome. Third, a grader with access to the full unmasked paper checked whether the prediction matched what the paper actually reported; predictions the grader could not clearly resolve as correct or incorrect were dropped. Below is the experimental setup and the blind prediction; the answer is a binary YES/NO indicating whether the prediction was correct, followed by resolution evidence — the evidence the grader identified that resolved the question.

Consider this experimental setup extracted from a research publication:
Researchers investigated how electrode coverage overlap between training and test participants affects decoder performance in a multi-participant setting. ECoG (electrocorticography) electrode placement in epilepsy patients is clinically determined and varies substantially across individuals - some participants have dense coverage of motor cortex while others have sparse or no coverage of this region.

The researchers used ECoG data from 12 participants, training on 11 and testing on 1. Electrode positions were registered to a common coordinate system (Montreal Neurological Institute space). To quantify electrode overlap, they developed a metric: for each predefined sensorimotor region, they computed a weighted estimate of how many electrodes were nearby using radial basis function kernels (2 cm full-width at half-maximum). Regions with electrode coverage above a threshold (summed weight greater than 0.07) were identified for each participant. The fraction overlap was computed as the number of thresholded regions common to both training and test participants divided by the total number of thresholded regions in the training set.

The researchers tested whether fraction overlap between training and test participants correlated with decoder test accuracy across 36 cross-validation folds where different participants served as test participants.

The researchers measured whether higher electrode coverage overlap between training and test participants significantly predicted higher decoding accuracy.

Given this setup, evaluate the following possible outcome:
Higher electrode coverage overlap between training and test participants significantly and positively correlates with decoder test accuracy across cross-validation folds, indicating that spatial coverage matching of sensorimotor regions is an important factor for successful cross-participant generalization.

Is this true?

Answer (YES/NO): YES